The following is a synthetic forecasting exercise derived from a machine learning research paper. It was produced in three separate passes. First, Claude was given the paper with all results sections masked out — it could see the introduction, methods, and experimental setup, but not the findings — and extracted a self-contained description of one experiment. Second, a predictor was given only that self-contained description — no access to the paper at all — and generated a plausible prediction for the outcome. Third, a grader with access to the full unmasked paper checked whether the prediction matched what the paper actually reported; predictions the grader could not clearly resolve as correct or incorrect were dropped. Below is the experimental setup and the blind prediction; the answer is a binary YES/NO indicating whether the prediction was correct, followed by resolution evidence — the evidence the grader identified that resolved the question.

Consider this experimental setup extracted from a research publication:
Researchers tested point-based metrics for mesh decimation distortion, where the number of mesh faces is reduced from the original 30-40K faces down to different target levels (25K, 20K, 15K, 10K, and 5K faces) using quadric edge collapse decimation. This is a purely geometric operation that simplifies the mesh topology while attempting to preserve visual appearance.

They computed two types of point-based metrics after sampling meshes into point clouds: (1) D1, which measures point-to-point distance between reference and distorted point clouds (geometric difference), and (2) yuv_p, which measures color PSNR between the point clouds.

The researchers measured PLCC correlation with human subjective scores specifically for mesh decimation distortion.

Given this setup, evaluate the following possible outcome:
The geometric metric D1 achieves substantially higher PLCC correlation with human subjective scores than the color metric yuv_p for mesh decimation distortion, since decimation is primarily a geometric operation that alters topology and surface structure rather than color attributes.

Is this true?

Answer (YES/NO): YES